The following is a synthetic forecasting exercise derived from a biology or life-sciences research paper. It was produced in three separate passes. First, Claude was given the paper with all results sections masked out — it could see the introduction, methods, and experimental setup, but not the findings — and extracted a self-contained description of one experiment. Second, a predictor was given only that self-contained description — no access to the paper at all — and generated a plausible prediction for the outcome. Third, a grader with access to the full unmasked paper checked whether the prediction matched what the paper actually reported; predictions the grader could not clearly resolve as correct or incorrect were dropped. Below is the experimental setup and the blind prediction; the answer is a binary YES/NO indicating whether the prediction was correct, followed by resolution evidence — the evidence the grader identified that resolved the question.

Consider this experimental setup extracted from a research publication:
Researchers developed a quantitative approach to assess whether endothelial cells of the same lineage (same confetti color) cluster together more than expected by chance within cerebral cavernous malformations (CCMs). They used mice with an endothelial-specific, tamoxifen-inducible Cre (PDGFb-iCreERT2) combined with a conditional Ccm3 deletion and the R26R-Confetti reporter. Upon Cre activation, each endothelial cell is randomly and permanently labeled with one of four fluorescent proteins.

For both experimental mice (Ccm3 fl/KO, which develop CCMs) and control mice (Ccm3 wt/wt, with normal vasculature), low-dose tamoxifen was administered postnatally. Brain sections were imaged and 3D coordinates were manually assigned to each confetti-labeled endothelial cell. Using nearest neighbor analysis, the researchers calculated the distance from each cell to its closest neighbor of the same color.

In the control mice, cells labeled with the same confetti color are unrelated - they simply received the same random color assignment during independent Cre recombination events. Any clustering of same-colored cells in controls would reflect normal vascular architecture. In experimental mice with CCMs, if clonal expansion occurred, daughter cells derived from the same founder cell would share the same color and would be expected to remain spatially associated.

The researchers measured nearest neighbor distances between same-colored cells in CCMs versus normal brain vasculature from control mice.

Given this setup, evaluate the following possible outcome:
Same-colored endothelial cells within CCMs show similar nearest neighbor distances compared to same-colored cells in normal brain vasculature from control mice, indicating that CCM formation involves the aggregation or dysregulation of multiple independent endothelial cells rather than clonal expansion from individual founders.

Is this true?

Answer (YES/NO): NO